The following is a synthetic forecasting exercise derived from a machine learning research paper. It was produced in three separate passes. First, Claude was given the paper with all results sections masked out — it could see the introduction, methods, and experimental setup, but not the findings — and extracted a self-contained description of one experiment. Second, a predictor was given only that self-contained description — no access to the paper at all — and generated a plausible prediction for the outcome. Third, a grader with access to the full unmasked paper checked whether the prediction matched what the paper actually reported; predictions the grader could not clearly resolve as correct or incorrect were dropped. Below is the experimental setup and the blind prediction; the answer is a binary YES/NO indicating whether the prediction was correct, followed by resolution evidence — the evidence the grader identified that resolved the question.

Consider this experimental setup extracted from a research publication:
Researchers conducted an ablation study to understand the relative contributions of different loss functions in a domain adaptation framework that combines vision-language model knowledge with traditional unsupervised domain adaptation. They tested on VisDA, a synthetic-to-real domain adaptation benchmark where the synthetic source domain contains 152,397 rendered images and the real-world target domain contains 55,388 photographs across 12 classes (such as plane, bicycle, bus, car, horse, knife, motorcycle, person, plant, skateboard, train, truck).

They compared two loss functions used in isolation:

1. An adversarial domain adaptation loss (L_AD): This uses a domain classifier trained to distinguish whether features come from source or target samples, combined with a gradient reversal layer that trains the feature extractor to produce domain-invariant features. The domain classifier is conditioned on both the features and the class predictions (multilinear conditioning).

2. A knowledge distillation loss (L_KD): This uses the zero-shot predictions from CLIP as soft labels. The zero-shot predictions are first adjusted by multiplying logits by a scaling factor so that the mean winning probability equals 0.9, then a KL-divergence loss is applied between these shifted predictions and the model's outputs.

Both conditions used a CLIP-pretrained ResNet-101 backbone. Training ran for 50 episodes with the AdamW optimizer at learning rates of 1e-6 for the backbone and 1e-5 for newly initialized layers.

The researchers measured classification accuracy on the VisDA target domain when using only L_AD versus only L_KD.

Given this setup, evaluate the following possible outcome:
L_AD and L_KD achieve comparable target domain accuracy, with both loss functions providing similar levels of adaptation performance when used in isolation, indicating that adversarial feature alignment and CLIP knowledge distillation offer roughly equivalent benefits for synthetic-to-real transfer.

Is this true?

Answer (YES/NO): NO